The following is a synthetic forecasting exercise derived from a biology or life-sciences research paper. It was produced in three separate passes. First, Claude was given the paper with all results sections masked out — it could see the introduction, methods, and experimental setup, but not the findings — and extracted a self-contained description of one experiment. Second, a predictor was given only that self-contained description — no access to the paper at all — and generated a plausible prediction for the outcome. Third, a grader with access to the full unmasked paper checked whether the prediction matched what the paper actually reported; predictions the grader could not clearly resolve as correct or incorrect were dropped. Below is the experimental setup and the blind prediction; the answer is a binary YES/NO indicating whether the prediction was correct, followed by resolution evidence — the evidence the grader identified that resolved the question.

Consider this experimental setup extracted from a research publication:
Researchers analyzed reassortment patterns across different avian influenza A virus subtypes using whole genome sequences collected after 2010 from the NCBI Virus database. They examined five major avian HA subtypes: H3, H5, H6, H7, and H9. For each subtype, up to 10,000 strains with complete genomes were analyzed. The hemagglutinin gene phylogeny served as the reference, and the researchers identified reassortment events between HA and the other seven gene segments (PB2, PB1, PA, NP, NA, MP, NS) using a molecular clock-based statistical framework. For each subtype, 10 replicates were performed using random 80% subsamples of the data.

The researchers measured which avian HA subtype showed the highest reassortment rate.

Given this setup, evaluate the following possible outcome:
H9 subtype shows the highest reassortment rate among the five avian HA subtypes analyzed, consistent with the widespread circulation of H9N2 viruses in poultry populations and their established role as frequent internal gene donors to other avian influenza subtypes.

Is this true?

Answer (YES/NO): NO